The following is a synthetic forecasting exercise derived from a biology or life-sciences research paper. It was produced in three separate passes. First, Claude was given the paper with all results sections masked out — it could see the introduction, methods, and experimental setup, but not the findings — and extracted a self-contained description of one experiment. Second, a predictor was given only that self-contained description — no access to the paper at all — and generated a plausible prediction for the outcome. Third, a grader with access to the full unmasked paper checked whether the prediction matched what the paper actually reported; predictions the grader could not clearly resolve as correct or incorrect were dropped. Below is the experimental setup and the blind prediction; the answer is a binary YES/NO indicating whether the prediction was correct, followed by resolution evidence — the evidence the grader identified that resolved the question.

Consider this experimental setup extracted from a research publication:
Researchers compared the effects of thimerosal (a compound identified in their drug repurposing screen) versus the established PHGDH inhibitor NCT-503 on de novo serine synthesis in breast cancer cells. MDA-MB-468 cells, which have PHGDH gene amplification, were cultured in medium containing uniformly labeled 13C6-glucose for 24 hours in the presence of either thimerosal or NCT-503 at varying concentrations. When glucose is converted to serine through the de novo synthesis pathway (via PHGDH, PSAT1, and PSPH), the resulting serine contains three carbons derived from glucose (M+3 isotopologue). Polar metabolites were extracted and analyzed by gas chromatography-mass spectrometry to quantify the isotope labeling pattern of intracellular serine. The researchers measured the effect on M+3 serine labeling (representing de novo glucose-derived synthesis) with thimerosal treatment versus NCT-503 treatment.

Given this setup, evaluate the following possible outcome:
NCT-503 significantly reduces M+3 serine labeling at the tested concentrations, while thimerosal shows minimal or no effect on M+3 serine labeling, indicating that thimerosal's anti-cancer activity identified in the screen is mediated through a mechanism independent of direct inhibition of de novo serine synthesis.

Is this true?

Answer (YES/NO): NO